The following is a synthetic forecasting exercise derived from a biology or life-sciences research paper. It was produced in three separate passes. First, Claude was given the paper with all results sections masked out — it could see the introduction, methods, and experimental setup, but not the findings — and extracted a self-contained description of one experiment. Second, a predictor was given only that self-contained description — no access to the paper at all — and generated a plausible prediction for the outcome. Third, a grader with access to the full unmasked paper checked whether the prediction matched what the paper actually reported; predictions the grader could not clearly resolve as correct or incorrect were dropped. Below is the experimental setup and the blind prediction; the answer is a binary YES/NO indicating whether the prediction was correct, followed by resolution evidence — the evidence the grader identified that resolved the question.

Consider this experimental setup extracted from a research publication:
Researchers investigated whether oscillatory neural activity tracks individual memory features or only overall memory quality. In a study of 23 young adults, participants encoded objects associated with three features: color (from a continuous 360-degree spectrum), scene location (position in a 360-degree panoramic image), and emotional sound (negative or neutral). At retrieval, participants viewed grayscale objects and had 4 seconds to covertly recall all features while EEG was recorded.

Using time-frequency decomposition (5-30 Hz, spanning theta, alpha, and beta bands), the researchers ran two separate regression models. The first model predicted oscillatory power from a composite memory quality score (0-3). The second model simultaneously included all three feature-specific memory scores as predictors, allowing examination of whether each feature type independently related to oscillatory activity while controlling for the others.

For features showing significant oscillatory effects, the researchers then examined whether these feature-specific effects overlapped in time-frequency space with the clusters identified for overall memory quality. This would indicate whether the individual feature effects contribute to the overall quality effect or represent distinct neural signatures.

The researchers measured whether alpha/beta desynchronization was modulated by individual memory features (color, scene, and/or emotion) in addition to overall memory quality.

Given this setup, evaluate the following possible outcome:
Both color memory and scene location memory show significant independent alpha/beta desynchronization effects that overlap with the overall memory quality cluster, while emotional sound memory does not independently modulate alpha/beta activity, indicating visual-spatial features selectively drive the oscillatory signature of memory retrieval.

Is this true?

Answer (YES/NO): NO